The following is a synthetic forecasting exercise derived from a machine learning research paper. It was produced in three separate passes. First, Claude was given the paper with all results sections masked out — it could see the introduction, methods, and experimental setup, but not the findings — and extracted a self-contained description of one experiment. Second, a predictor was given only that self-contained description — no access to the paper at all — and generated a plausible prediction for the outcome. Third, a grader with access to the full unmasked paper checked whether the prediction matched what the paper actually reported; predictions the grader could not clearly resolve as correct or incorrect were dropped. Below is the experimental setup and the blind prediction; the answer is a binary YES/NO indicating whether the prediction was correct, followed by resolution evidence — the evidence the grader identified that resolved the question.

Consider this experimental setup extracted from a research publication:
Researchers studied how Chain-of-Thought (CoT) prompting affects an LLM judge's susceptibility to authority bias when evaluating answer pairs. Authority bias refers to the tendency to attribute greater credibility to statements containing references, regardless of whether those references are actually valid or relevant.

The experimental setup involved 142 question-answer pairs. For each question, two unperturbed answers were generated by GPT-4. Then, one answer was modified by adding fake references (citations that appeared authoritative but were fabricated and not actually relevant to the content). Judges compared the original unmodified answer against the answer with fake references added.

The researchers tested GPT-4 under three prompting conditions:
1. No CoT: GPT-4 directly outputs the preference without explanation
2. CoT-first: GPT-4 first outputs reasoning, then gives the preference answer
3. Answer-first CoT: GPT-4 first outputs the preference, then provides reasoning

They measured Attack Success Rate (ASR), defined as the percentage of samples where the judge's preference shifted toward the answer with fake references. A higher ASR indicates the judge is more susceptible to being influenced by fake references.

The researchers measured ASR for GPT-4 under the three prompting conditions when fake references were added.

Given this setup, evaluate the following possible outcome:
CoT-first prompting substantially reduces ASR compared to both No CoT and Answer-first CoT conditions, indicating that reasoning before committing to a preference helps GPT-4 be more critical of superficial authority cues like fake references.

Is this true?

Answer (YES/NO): NO